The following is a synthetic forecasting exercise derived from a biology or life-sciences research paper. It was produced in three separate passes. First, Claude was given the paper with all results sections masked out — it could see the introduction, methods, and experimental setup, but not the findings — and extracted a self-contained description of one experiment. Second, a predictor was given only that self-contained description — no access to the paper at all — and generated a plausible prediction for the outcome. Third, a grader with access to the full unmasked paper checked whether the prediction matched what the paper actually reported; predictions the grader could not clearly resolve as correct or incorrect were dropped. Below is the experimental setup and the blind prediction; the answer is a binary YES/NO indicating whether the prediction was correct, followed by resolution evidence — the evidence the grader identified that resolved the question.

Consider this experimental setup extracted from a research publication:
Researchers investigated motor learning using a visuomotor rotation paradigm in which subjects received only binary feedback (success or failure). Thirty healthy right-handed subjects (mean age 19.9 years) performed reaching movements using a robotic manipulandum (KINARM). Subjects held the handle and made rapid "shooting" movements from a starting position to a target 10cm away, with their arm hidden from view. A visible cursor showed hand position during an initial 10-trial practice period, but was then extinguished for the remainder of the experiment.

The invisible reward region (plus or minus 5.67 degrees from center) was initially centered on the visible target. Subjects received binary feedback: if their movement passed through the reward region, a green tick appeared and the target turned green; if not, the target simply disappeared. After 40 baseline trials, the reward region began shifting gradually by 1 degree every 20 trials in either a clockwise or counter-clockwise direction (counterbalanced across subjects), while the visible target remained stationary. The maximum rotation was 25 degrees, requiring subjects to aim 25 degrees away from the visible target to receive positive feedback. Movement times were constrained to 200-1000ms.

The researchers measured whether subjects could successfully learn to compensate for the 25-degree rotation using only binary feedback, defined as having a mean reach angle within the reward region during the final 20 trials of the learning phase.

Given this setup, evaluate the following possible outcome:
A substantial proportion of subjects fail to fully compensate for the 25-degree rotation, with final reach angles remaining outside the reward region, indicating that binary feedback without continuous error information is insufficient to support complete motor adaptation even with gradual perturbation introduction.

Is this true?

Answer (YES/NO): YES